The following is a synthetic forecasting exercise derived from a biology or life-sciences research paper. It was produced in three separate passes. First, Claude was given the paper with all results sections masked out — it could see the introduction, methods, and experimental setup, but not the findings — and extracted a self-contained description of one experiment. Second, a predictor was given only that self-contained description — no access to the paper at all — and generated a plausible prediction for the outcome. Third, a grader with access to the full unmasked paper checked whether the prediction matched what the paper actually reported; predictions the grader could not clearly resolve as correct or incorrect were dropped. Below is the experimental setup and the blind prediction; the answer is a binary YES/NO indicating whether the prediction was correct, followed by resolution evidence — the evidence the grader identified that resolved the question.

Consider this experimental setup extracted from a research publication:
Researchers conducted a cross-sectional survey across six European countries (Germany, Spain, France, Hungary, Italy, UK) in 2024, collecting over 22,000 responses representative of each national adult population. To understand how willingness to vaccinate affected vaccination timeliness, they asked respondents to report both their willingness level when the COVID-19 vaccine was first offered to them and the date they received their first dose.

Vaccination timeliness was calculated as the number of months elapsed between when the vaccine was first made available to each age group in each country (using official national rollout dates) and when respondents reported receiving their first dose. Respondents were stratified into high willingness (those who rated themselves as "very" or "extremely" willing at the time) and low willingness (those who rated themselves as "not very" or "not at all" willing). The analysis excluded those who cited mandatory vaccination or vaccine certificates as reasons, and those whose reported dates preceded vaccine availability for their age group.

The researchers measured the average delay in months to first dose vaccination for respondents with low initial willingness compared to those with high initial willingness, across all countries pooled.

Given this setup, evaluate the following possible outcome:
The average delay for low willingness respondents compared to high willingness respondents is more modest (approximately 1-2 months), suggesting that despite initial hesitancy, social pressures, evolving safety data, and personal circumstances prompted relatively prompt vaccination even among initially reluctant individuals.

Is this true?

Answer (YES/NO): YES